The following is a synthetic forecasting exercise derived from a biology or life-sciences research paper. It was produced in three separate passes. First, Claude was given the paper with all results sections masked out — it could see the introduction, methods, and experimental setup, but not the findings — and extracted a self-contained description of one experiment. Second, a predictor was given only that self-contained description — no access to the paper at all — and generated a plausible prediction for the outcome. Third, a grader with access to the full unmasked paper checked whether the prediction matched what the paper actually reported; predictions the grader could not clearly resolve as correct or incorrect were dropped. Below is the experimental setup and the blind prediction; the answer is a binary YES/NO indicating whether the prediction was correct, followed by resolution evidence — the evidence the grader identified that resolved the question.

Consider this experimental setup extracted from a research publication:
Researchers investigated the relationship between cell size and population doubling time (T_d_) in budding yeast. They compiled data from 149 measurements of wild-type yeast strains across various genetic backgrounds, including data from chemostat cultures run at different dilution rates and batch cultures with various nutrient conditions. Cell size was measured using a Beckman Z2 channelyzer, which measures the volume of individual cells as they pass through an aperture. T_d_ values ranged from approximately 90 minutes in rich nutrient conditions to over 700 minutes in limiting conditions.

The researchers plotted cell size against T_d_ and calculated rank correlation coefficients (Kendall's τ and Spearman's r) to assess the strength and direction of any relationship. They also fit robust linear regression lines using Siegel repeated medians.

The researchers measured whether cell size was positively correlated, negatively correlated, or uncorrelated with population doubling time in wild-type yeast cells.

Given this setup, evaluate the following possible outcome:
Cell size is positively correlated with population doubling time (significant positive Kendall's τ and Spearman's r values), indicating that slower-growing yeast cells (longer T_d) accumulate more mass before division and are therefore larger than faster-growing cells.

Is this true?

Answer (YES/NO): NO